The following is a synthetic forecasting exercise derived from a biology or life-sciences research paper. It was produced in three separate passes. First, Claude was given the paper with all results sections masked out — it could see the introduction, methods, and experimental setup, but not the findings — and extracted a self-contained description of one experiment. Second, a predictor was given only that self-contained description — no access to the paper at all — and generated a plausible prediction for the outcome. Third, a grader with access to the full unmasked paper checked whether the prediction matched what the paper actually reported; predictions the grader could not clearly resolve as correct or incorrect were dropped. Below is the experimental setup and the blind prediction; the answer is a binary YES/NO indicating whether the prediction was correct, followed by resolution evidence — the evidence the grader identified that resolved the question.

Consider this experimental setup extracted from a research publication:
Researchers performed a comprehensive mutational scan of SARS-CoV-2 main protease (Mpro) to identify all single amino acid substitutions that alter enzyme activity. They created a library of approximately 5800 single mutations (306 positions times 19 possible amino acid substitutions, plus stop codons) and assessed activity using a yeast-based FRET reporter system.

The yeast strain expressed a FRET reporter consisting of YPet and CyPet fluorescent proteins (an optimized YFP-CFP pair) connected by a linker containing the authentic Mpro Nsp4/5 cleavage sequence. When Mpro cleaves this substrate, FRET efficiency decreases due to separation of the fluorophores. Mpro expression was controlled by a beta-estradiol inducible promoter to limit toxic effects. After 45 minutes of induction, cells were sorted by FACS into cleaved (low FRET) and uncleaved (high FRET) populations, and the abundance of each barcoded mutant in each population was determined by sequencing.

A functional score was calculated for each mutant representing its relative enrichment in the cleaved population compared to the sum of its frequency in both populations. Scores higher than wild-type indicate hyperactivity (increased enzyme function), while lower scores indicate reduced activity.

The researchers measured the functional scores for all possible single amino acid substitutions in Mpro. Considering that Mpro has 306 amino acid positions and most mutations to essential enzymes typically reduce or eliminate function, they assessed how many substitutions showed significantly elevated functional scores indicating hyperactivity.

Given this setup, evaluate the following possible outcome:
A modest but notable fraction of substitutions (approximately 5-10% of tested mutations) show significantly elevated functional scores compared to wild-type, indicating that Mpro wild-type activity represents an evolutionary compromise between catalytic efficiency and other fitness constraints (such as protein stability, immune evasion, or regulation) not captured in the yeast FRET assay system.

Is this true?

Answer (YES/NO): NO